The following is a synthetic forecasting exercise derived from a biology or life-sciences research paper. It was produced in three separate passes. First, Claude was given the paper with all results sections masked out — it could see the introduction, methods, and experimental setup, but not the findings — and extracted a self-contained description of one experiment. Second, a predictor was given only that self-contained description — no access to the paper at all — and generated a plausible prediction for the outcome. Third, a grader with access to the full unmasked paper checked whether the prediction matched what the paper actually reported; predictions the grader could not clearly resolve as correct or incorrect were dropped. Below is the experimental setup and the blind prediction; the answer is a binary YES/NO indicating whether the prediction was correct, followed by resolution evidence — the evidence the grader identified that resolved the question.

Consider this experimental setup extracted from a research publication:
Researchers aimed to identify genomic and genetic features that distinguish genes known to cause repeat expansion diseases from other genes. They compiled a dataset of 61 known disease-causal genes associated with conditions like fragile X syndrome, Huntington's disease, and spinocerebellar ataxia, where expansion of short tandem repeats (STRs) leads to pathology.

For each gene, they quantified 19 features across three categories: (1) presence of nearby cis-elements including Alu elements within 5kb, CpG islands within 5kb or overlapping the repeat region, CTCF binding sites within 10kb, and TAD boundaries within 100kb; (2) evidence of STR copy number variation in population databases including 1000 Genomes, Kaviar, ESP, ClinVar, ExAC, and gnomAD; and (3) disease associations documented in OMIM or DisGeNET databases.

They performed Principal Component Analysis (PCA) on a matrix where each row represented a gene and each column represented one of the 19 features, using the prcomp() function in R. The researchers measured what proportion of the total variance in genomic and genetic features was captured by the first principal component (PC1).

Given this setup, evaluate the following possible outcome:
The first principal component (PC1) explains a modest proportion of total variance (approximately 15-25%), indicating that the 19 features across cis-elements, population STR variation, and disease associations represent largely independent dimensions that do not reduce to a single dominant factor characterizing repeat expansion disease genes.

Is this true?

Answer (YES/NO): NO